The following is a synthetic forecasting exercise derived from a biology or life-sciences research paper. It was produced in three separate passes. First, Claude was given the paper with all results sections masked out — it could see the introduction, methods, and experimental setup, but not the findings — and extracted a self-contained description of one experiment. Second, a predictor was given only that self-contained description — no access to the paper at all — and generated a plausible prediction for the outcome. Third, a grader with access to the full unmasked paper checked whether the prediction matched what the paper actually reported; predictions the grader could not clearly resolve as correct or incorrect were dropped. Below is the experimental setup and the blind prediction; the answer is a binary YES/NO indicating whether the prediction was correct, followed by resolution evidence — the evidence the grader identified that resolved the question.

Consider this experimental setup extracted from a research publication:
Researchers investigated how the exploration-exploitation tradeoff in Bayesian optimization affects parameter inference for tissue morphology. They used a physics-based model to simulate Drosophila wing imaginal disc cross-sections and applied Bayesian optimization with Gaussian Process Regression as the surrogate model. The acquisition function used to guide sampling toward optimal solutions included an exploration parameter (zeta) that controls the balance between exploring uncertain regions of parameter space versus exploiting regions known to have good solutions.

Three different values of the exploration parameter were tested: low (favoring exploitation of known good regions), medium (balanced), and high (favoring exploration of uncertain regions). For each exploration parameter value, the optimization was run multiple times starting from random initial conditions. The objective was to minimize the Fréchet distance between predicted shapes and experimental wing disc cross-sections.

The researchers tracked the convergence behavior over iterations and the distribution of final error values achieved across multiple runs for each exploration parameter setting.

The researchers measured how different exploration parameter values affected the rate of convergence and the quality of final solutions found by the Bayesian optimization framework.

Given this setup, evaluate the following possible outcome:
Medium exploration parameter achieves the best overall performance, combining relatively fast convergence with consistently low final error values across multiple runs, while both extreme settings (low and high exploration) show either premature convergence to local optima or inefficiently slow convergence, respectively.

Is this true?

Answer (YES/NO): NO